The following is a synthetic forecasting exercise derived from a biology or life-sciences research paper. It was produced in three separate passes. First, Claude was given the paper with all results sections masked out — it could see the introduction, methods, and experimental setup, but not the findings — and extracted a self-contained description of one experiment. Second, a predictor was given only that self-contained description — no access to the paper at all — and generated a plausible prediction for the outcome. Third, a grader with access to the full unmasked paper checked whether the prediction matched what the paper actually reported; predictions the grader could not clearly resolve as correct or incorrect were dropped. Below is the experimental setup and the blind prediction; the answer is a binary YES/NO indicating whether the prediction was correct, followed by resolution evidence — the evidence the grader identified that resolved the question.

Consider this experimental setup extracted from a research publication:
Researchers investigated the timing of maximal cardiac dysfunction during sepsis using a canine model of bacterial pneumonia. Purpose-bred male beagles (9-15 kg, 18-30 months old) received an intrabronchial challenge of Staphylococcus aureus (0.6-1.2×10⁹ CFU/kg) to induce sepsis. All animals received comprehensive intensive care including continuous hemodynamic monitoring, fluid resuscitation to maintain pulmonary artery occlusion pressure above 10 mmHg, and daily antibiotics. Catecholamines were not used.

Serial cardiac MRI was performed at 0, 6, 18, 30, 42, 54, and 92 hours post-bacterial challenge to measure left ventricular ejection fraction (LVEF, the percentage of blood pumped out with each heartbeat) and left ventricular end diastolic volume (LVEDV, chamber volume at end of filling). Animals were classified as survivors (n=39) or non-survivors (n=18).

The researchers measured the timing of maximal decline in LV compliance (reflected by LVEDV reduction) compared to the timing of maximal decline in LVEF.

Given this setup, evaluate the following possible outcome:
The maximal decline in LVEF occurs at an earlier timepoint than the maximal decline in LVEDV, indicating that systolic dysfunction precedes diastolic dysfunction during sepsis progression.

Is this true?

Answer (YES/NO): NO